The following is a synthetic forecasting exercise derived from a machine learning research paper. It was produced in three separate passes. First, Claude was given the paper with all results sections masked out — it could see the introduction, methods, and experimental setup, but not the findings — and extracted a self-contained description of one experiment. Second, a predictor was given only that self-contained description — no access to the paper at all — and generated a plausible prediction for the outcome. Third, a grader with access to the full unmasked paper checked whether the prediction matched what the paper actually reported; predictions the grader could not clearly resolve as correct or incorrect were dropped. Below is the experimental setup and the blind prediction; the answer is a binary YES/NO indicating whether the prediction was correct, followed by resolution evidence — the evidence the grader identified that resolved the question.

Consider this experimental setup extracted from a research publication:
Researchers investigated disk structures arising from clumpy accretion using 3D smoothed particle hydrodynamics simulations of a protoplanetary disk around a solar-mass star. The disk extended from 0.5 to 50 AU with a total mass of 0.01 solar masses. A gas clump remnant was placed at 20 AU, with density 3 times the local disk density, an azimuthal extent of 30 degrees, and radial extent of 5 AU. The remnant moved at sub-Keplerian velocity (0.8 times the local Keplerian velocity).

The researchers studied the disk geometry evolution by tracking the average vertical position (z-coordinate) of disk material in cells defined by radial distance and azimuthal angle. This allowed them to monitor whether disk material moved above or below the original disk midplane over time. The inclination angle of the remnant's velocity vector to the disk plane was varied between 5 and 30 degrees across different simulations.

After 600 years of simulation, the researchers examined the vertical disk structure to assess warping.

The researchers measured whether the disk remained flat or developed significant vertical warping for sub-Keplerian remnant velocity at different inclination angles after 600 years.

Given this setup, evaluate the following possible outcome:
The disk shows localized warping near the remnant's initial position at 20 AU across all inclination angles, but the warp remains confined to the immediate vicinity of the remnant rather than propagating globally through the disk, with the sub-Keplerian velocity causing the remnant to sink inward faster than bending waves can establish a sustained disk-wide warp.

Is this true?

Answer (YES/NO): NO